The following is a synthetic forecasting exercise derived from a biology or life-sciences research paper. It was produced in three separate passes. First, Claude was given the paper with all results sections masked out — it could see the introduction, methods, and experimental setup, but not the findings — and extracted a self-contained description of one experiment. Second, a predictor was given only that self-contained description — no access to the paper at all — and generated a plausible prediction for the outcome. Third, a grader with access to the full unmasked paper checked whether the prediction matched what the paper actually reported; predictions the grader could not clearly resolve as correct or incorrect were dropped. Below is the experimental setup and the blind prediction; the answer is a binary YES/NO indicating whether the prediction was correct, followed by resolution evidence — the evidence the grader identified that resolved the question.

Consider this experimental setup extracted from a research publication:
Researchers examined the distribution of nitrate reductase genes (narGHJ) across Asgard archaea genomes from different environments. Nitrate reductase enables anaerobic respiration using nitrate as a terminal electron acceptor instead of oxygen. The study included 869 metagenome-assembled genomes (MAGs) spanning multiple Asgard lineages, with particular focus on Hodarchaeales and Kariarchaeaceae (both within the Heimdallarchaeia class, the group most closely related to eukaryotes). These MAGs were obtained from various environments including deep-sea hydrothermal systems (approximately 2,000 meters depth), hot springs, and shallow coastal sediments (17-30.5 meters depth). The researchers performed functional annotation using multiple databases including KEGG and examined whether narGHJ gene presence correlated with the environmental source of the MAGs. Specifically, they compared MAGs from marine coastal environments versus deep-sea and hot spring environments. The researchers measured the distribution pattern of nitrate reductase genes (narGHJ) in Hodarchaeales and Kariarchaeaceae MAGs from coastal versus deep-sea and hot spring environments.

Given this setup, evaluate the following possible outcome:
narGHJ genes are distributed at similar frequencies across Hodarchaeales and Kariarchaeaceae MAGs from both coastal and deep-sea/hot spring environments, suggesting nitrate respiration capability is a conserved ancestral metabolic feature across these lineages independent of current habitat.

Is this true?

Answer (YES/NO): NO